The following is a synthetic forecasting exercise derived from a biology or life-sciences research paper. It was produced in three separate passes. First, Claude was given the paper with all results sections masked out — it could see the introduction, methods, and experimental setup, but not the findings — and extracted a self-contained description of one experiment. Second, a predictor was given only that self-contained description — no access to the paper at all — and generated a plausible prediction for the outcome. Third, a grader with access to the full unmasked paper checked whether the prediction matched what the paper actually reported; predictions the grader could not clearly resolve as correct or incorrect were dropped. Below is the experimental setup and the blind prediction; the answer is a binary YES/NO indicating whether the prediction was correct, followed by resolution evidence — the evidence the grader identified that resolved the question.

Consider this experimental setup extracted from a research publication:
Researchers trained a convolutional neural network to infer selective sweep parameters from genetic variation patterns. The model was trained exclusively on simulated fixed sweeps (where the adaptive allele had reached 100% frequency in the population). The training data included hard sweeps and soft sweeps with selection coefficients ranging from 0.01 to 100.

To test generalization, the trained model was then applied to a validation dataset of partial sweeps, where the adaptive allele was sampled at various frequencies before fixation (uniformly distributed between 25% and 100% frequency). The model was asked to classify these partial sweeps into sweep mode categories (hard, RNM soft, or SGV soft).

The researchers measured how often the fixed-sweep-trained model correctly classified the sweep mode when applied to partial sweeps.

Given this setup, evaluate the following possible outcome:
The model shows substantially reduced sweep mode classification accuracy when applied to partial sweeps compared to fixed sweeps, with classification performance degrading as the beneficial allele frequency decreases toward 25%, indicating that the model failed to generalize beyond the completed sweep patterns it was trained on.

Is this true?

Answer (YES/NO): NO